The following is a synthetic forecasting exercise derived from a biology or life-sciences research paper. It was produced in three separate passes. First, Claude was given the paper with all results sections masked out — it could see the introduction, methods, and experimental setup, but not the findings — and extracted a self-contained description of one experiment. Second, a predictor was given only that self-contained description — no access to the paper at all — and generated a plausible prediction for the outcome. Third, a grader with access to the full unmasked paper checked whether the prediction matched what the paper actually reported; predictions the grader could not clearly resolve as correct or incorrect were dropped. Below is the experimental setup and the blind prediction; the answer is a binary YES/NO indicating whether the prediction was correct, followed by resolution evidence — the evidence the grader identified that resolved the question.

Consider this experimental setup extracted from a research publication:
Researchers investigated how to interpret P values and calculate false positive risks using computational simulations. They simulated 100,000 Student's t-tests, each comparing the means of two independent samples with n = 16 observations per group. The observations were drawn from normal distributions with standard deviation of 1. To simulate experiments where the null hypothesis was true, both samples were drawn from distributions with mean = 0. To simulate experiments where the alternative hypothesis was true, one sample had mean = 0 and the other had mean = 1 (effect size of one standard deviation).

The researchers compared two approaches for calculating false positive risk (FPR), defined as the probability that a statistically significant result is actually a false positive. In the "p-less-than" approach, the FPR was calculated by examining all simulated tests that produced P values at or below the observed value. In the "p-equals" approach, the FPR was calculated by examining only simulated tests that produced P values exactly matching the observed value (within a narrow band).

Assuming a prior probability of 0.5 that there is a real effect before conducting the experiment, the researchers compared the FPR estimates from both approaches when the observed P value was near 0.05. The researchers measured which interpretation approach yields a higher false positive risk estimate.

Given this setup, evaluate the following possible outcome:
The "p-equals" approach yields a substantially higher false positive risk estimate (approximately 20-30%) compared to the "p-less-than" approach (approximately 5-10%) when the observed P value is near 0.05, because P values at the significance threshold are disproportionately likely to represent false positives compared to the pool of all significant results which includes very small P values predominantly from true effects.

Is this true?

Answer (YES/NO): YES